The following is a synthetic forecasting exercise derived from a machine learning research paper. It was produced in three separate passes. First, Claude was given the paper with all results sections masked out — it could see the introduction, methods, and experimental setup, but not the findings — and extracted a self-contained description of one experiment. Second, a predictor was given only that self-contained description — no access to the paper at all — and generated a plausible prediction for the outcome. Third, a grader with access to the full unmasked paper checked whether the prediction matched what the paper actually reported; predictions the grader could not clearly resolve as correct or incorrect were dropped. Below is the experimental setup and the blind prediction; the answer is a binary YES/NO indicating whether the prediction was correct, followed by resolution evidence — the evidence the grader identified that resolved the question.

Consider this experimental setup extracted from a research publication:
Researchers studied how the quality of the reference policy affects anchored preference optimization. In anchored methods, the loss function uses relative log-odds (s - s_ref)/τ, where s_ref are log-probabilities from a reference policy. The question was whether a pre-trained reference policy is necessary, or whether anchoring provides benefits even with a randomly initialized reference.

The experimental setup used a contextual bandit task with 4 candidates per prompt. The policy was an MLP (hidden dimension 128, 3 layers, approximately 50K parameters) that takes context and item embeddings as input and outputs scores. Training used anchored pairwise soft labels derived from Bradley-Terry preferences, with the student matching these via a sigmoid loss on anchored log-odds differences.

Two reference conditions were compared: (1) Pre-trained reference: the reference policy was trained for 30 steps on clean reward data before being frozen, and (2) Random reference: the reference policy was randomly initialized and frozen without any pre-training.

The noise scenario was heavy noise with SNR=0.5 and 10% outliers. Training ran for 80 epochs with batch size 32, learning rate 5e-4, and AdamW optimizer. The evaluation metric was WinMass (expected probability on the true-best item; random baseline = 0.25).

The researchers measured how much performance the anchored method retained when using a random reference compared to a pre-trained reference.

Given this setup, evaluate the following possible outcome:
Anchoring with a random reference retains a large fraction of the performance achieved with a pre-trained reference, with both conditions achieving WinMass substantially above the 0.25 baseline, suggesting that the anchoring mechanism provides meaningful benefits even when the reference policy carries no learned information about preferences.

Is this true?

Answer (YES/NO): YES